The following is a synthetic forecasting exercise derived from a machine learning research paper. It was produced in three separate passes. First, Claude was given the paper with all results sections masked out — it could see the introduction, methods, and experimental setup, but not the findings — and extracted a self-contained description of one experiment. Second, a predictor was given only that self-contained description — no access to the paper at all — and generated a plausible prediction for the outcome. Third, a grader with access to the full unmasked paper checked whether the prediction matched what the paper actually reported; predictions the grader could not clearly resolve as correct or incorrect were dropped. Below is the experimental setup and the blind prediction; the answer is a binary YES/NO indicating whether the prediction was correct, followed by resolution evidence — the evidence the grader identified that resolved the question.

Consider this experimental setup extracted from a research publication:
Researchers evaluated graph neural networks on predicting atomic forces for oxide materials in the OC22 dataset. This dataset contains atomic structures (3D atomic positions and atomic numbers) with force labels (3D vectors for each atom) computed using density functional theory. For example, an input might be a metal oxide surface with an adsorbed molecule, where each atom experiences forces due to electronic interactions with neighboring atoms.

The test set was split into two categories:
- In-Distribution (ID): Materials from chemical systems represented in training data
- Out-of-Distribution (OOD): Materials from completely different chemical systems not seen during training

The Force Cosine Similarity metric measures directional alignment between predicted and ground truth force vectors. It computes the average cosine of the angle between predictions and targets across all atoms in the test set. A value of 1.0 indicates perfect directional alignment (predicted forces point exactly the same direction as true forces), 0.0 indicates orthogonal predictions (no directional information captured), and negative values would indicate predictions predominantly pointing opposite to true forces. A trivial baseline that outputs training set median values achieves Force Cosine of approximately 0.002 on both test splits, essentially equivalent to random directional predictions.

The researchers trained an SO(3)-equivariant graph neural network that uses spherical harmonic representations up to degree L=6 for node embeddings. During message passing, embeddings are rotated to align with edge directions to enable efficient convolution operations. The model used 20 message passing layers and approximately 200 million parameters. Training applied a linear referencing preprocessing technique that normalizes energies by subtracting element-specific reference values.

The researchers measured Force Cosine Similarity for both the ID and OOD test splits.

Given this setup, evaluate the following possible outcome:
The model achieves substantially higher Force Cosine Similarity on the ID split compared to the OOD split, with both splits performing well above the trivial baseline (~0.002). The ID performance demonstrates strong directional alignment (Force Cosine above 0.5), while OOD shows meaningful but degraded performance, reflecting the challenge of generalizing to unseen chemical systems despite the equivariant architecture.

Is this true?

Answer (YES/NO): YES